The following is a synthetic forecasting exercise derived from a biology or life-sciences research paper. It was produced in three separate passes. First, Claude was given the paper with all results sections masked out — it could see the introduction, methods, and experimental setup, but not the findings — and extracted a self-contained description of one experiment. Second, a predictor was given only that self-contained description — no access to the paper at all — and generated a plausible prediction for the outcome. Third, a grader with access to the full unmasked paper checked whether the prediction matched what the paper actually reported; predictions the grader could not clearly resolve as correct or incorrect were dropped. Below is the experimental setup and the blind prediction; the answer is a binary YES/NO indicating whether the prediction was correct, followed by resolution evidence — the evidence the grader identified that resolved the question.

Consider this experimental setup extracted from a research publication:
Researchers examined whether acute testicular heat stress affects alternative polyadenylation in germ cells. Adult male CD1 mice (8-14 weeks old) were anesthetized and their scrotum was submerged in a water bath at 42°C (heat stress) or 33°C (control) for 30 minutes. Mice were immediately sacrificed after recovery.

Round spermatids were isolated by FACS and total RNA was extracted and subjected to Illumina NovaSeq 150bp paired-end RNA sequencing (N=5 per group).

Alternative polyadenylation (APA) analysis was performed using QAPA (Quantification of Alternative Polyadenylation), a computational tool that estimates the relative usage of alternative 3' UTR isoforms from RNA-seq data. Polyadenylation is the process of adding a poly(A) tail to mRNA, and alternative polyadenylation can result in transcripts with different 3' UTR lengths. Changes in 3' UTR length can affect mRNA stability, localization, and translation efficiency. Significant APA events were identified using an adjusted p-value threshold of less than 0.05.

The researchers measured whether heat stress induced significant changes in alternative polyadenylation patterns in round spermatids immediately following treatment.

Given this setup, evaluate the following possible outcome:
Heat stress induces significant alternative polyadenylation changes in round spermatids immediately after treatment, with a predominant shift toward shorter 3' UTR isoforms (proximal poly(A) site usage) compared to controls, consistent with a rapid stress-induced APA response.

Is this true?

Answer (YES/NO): NO